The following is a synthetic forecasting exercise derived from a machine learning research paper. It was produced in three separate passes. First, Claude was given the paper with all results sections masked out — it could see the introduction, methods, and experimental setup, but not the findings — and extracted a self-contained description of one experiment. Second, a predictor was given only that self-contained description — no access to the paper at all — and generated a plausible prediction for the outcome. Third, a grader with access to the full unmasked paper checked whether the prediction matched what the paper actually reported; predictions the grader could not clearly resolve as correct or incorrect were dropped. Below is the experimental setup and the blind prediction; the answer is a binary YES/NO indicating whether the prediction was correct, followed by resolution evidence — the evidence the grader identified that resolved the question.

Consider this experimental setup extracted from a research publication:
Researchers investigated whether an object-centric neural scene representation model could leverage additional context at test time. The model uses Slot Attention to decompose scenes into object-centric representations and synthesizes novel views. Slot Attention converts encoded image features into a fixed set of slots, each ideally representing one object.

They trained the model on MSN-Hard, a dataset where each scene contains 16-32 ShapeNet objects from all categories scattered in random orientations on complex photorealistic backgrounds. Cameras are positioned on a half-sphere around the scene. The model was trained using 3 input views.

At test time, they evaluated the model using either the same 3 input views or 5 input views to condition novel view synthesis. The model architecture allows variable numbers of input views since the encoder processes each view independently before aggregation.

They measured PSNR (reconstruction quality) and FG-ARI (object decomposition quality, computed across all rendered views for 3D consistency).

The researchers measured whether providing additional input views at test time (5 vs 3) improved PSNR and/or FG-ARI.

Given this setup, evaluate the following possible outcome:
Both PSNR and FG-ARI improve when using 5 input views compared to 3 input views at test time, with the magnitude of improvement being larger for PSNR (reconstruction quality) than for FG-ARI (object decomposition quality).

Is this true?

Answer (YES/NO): YES